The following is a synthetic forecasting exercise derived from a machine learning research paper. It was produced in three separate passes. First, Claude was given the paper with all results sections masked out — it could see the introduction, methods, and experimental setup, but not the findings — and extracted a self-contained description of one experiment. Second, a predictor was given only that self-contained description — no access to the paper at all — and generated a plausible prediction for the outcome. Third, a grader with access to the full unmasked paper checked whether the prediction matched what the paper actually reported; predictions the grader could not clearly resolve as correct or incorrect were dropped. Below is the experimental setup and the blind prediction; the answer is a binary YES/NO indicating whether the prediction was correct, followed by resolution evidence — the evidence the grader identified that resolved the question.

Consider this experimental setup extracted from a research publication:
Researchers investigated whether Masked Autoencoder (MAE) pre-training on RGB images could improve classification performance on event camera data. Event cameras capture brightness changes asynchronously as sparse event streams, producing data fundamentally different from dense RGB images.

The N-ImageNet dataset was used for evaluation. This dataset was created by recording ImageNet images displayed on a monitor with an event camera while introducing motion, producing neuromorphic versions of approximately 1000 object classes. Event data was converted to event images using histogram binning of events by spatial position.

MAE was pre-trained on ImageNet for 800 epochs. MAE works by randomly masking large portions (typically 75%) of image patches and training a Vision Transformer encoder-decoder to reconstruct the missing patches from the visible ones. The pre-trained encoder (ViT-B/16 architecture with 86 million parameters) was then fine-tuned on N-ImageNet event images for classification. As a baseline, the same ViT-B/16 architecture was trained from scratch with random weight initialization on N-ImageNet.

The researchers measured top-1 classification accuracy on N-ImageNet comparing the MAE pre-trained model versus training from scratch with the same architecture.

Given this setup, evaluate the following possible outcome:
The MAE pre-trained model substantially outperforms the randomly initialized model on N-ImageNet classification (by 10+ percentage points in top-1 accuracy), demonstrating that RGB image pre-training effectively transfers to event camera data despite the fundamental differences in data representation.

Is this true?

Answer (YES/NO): NO